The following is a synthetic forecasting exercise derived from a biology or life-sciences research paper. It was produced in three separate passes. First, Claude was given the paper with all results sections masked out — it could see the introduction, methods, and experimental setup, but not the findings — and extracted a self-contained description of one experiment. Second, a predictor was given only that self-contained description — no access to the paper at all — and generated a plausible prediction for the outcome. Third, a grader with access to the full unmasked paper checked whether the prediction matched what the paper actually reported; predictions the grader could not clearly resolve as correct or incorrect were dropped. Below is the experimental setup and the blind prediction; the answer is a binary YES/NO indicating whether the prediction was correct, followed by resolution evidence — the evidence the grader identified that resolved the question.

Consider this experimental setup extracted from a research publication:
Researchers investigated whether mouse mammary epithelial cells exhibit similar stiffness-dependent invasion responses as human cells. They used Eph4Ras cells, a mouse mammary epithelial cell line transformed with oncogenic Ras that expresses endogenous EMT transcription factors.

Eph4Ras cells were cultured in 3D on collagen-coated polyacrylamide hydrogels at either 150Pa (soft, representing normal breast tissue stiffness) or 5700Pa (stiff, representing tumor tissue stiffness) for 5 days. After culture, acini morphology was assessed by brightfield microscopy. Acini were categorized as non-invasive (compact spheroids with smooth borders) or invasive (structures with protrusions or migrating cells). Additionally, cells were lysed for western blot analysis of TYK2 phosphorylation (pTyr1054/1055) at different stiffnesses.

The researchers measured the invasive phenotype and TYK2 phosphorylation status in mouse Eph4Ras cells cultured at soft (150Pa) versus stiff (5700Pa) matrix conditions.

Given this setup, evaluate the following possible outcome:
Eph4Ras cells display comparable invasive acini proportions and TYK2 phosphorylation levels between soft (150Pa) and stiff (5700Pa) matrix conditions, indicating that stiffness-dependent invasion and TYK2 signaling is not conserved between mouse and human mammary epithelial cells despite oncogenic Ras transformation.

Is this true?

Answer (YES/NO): NO